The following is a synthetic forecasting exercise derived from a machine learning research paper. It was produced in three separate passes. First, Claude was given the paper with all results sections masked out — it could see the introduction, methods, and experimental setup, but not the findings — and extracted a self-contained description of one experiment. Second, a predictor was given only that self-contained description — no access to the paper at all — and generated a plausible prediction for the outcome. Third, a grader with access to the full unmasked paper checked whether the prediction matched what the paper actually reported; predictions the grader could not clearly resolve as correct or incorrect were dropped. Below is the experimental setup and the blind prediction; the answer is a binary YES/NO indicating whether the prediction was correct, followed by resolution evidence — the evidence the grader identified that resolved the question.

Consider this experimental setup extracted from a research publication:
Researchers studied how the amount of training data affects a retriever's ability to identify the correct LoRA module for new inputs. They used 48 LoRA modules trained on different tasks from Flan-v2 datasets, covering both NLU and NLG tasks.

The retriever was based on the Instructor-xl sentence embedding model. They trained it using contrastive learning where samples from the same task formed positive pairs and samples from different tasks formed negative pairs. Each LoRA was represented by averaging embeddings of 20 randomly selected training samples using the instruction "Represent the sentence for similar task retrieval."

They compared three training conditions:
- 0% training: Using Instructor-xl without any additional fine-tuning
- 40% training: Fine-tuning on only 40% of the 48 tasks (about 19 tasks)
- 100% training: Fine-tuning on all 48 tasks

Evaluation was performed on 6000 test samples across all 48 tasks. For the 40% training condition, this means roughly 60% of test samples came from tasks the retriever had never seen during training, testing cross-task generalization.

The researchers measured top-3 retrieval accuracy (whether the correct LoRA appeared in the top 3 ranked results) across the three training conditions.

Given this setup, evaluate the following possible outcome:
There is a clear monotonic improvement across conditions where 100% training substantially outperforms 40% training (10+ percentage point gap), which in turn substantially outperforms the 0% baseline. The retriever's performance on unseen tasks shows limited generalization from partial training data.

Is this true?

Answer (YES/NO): NO